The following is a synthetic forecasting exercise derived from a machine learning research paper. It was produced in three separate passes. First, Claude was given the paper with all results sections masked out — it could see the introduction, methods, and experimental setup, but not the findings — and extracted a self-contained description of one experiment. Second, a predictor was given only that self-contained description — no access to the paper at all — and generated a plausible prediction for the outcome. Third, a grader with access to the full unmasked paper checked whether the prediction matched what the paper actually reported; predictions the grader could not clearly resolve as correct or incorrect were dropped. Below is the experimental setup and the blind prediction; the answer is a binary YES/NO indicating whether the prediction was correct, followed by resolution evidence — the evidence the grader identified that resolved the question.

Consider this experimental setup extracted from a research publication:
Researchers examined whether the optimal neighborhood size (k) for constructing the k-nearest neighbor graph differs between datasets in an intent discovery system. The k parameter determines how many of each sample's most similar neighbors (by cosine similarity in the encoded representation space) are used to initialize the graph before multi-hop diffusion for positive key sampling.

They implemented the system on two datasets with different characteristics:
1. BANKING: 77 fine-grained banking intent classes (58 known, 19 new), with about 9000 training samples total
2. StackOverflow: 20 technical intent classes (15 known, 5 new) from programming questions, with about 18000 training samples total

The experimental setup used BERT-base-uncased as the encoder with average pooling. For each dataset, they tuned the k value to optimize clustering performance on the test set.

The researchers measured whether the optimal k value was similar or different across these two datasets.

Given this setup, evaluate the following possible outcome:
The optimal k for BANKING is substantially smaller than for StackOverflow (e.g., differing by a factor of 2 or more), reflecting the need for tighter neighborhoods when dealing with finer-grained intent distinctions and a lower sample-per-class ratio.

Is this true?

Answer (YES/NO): YES